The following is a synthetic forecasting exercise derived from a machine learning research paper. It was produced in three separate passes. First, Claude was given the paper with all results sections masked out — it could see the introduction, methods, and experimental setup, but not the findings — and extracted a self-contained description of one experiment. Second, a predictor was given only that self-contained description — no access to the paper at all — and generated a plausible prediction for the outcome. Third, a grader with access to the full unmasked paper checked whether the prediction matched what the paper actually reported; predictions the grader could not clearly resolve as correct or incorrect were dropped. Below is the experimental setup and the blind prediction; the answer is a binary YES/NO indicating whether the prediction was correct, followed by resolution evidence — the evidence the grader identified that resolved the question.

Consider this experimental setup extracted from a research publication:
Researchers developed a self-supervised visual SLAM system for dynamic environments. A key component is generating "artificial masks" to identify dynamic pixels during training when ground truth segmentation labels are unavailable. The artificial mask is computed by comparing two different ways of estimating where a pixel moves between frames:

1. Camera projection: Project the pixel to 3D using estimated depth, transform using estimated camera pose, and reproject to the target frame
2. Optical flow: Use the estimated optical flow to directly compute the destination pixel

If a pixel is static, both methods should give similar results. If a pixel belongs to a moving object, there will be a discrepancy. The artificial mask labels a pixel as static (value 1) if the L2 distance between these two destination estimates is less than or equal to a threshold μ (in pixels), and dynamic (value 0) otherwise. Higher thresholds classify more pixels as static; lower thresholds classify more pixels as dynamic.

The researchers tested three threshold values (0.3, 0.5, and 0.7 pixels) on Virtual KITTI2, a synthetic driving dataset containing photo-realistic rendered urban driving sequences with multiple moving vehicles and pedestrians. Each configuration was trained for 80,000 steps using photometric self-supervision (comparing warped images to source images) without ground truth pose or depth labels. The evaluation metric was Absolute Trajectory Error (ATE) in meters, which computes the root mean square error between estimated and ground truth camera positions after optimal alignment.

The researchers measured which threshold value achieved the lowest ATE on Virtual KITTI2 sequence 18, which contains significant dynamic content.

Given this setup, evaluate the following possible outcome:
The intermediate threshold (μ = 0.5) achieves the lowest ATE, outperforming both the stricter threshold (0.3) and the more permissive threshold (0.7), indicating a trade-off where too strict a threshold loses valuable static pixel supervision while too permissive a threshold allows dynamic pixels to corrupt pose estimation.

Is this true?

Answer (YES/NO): YES